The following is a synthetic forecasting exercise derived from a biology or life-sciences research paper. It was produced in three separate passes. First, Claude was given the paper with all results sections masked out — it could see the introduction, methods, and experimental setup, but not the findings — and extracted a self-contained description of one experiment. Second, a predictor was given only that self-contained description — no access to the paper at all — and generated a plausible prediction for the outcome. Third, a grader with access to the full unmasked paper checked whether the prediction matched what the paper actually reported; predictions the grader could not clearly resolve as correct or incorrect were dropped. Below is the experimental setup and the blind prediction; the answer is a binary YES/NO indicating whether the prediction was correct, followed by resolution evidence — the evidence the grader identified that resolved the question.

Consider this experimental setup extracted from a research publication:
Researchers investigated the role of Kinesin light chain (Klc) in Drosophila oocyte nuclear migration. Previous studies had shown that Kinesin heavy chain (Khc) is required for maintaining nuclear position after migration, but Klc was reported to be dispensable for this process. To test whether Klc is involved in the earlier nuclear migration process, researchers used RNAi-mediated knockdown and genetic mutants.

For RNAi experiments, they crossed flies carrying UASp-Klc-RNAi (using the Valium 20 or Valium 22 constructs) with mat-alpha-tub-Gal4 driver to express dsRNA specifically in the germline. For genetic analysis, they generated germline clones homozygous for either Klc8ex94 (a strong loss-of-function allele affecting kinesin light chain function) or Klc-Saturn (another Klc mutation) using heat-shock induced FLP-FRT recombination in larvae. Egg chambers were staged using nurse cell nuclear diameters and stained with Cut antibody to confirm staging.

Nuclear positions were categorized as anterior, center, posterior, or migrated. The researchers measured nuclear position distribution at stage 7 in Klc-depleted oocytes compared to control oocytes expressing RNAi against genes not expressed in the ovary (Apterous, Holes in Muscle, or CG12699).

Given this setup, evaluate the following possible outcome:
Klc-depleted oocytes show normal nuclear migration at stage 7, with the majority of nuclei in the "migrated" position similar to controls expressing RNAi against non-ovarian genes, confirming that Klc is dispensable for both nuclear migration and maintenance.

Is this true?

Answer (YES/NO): NO